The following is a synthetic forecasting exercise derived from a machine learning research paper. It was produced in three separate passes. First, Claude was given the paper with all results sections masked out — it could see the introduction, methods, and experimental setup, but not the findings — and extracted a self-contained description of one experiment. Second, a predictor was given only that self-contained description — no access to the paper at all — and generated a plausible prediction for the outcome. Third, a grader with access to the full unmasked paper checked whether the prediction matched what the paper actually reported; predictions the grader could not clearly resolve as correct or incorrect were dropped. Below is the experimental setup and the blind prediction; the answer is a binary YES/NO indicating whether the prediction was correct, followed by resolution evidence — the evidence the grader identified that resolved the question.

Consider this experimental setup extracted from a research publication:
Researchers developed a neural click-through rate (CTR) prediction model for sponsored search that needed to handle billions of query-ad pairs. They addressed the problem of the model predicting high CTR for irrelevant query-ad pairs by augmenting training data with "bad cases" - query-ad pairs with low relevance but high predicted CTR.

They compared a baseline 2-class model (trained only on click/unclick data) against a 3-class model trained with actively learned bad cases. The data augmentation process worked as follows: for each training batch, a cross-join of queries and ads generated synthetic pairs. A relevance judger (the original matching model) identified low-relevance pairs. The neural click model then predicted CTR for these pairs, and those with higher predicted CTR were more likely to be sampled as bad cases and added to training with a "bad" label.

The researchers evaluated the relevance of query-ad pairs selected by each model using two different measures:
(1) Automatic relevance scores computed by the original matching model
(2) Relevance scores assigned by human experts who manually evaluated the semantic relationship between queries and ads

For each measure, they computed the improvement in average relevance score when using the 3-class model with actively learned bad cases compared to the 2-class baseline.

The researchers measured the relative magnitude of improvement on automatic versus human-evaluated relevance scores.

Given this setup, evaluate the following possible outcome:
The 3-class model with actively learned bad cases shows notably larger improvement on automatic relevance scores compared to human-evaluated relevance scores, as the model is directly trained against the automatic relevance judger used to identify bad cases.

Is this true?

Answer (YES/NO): NO